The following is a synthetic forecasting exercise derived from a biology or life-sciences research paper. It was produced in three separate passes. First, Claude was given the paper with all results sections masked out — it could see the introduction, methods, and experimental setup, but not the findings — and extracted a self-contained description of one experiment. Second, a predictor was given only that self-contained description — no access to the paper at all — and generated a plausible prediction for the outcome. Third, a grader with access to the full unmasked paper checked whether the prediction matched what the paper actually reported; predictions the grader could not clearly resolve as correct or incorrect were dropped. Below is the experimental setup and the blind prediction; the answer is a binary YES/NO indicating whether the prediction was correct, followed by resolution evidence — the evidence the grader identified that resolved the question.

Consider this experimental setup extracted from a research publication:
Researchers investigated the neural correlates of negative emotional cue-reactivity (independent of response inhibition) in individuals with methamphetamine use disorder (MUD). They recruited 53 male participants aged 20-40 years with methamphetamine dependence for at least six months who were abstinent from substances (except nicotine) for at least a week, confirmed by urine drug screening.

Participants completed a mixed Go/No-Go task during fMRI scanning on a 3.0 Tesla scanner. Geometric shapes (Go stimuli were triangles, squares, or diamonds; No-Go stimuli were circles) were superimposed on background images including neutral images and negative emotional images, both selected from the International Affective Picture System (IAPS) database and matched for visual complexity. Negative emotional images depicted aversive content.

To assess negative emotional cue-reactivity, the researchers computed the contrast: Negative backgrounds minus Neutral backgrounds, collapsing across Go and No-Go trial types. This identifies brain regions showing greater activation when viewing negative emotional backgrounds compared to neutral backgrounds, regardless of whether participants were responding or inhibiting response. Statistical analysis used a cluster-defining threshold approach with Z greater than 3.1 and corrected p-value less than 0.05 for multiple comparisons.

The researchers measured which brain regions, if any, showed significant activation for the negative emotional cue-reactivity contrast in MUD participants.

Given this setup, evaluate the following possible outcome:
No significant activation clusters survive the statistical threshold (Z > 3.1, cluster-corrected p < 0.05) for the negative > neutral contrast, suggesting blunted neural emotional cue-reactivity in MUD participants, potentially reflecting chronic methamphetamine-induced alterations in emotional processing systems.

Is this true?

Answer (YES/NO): NO